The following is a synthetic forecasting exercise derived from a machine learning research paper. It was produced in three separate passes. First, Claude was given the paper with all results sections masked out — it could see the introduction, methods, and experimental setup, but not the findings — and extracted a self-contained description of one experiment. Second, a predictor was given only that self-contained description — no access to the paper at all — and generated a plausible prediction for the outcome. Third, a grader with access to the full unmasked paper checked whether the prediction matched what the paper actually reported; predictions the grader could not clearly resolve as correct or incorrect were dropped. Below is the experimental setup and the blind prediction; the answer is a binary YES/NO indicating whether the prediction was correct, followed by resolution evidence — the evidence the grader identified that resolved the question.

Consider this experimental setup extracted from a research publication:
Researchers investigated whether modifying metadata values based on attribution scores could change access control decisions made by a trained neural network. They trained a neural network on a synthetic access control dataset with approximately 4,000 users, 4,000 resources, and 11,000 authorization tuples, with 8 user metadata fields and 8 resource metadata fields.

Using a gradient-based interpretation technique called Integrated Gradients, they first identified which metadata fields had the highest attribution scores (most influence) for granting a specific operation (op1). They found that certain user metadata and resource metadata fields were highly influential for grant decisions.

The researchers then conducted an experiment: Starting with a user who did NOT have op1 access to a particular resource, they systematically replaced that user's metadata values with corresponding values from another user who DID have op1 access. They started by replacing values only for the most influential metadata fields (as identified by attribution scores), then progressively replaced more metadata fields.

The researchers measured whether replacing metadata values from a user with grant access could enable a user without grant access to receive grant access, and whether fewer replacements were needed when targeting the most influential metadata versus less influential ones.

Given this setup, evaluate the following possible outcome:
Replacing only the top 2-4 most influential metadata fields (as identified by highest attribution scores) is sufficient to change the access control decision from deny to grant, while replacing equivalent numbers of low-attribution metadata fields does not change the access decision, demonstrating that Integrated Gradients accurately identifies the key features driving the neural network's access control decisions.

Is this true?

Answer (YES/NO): YES